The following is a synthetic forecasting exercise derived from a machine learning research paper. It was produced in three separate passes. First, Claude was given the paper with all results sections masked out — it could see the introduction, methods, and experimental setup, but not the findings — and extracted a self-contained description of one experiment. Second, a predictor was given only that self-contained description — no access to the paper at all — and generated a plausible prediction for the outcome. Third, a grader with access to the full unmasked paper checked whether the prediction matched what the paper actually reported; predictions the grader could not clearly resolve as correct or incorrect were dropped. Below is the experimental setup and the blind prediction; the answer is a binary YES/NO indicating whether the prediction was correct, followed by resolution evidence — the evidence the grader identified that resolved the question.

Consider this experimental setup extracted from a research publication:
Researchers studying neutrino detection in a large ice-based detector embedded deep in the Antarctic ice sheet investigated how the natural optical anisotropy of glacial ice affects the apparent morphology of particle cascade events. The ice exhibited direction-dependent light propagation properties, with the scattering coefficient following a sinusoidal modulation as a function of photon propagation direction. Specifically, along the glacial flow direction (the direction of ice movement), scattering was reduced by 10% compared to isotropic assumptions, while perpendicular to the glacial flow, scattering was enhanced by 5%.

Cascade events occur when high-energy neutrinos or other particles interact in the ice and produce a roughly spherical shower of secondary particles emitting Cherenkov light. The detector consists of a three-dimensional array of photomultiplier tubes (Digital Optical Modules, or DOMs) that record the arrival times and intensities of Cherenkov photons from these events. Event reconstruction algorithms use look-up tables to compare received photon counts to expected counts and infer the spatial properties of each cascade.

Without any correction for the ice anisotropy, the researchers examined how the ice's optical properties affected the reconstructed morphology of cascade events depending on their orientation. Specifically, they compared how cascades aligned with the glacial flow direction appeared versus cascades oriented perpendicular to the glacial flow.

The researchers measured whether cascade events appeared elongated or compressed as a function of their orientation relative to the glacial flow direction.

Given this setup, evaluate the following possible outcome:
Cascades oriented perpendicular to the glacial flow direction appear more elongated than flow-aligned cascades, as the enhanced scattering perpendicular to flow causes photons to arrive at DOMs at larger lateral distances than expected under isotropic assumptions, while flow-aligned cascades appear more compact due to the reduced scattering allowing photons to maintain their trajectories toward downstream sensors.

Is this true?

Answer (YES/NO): NO